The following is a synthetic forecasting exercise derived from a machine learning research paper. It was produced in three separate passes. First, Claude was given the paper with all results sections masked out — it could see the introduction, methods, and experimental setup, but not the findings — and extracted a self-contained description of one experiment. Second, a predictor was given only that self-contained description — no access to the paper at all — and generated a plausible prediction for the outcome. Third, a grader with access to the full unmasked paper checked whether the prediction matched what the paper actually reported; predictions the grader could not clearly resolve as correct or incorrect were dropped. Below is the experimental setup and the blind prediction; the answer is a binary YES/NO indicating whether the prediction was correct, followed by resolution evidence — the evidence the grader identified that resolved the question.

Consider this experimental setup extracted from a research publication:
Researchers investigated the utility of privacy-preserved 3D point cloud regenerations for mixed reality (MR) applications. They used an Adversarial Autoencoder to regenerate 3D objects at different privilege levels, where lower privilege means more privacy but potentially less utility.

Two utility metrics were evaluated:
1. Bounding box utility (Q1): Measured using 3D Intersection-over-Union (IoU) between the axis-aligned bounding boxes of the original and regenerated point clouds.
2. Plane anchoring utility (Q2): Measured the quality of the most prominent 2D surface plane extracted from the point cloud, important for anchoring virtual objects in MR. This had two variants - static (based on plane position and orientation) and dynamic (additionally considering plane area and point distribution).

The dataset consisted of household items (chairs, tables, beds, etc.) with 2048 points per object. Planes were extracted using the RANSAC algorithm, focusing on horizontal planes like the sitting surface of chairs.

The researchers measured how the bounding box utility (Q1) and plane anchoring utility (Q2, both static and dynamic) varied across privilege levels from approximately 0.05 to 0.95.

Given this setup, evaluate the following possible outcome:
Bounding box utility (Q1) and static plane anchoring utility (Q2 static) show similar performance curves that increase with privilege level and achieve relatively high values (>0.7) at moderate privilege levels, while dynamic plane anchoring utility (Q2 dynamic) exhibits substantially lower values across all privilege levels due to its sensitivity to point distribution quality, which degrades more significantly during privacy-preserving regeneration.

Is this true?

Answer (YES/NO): NO